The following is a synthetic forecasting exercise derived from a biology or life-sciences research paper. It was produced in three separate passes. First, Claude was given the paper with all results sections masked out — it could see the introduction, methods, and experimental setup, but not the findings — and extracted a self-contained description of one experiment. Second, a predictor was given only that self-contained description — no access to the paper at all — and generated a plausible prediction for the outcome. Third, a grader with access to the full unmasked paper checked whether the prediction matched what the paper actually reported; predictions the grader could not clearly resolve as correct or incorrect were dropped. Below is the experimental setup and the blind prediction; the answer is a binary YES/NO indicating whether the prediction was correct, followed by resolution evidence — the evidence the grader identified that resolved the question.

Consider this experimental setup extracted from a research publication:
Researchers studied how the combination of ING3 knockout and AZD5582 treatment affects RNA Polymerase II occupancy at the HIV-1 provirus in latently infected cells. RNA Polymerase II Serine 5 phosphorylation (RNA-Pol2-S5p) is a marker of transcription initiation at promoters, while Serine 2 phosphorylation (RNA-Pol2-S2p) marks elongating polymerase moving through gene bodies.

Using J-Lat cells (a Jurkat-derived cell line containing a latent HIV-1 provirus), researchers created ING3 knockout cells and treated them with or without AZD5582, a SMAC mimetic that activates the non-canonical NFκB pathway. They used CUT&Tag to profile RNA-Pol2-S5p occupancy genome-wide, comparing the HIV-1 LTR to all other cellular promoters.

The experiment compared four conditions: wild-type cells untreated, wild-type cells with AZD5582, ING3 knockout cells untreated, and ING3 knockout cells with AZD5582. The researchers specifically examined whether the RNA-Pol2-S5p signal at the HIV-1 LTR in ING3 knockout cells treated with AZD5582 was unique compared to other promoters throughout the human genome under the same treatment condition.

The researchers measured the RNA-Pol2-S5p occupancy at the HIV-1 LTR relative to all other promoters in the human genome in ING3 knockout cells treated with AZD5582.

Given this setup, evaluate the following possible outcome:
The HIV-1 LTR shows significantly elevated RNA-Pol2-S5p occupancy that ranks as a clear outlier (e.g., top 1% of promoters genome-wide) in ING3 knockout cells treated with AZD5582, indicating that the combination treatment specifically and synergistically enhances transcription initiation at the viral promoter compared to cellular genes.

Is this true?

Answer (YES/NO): YES